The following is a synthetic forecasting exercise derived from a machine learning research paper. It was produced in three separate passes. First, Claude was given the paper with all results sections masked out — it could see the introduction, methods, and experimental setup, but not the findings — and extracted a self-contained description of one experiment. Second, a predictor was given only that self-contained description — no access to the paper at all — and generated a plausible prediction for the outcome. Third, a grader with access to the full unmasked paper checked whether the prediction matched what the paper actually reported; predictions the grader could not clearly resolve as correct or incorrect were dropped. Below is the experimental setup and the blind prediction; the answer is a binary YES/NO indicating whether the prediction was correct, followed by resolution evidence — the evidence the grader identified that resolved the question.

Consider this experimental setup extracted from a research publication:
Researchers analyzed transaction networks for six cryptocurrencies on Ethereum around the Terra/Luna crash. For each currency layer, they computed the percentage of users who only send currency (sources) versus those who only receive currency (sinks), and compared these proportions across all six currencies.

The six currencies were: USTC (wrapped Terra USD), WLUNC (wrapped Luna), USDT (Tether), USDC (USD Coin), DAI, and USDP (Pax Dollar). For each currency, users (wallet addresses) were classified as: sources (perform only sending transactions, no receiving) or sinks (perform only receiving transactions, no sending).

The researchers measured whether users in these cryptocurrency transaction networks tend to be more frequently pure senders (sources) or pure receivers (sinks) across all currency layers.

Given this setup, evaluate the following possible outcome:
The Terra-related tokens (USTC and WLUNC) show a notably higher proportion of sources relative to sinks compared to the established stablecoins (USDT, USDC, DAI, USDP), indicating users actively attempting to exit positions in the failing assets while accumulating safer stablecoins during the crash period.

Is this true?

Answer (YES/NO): NO